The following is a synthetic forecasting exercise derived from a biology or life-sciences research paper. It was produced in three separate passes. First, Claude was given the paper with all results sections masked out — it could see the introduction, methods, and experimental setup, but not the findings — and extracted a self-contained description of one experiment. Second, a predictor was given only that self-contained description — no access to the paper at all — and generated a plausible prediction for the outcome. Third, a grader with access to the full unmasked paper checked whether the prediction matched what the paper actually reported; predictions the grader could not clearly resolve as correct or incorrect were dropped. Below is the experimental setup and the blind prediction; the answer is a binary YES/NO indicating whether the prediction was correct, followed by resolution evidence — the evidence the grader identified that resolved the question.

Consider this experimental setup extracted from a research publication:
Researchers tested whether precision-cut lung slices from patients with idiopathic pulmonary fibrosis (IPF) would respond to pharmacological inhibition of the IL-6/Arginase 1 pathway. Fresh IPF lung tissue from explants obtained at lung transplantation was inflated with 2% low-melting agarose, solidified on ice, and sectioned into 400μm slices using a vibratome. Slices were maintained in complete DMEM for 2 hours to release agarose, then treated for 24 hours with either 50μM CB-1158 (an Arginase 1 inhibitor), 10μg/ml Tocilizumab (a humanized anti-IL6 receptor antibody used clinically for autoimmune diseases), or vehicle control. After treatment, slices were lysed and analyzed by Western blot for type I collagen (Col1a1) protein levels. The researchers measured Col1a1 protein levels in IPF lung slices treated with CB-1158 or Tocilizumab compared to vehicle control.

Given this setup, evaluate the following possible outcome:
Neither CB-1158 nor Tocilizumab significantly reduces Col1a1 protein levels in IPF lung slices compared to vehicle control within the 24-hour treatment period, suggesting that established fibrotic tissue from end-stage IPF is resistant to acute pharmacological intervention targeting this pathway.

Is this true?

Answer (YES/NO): NO